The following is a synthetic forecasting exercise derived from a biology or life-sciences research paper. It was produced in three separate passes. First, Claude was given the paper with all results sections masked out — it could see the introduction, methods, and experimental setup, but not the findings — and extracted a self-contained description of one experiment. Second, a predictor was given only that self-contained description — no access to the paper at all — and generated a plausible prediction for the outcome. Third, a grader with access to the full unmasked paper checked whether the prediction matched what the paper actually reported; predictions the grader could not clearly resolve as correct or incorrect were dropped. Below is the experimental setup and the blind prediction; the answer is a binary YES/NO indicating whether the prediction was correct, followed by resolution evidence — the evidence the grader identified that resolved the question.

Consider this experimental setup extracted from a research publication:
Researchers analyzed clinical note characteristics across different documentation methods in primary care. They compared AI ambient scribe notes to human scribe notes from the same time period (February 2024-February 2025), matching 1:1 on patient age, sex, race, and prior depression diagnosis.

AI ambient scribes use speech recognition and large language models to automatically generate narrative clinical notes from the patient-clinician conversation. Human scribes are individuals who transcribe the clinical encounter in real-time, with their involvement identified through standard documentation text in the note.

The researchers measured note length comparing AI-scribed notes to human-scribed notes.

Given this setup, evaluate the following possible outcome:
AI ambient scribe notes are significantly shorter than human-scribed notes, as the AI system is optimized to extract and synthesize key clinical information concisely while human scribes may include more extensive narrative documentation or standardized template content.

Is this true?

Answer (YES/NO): YES